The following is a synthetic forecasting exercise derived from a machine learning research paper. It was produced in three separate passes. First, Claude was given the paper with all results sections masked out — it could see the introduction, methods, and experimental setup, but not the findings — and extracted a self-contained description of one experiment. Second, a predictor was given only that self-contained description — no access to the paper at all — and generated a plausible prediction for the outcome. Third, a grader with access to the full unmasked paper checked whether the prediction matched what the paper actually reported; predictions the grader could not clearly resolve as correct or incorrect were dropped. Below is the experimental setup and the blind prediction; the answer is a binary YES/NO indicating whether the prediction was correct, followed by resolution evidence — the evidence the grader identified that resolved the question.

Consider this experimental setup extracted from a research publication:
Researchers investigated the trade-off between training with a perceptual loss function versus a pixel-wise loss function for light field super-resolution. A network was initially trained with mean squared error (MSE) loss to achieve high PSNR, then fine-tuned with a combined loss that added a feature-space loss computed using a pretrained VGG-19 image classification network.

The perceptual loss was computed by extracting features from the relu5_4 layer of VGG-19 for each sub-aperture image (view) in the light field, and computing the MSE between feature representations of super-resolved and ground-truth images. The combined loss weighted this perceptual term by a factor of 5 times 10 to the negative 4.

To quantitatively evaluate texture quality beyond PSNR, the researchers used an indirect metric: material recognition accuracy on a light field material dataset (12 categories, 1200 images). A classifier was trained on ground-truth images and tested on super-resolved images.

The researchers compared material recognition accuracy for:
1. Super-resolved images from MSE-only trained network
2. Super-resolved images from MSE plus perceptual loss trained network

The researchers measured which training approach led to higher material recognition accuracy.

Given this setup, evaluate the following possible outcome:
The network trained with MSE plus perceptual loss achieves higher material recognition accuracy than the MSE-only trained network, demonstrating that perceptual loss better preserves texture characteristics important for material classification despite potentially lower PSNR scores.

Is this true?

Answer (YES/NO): YES